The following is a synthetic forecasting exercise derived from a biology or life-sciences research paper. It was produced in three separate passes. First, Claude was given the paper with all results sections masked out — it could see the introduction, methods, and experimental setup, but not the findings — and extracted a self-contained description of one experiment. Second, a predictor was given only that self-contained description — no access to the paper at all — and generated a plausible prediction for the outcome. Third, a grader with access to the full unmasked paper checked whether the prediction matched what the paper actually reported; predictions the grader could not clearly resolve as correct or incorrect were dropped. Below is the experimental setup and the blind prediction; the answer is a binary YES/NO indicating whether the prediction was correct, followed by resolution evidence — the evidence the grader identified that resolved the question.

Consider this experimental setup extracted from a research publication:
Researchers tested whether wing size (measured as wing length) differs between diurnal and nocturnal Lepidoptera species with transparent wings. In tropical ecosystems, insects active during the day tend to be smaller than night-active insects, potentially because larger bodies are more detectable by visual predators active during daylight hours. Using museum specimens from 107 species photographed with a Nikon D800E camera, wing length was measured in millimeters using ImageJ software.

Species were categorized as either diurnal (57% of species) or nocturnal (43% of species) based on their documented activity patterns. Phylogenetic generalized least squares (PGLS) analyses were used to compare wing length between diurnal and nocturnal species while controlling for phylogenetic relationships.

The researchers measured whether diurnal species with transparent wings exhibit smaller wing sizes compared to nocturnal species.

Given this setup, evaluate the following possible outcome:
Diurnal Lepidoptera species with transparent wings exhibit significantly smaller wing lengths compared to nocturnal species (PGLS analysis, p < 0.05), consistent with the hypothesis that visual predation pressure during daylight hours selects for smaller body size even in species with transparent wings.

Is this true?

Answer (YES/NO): NO